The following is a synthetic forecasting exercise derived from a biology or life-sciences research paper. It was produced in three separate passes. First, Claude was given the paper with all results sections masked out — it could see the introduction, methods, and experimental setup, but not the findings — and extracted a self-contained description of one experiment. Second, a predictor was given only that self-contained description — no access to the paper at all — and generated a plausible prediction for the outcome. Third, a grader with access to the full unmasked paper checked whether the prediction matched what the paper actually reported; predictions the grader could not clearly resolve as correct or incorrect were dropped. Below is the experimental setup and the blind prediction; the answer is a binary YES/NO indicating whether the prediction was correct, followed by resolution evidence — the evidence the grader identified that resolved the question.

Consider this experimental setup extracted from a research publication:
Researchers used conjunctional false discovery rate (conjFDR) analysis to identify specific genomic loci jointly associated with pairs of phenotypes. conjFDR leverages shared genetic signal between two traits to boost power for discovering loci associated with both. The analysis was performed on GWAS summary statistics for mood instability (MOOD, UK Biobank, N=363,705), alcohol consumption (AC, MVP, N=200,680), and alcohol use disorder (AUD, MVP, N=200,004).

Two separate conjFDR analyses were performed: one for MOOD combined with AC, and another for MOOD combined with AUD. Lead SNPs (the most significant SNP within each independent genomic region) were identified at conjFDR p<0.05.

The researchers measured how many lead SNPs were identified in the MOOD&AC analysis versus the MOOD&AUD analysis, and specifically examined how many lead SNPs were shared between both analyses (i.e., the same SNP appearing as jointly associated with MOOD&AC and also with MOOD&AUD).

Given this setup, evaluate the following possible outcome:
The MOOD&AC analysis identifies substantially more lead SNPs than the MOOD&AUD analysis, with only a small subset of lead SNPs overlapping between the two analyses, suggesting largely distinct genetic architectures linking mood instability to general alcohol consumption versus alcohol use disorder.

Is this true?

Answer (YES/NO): NO